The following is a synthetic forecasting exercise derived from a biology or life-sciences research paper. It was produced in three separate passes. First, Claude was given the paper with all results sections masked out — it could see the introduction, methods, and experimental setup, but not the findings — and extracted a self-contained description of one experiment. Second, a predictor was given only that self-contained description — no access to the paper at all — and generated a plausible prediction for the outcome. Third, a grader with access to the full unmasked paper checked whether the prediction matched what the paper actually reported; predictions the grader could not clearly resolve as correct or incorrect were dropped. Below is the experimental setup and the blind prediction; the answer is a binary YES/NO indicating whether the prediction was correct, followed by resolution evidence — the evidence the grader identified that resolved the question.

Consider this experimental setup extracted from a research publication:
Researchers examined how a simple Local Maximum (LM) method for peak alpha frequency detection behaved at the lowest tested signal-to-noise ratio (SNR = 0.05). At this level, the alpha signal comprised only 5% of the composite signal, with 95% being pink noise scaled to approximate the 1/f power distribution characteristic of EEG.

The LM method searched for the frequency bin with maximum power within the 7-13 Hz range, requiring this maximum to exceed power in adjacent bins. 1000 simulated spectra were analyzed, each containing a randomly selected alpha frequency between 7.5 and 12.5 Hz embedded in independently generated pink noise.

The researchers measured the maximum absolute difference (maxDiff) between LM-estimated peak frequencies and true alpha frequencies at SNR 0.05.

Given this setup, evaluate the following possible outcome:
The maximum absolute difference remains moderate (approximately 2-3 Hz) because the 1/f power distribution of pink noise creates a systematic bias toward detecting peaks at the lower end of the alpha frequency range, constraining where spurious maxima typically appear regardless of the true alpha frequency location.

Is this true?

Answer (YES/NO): NO